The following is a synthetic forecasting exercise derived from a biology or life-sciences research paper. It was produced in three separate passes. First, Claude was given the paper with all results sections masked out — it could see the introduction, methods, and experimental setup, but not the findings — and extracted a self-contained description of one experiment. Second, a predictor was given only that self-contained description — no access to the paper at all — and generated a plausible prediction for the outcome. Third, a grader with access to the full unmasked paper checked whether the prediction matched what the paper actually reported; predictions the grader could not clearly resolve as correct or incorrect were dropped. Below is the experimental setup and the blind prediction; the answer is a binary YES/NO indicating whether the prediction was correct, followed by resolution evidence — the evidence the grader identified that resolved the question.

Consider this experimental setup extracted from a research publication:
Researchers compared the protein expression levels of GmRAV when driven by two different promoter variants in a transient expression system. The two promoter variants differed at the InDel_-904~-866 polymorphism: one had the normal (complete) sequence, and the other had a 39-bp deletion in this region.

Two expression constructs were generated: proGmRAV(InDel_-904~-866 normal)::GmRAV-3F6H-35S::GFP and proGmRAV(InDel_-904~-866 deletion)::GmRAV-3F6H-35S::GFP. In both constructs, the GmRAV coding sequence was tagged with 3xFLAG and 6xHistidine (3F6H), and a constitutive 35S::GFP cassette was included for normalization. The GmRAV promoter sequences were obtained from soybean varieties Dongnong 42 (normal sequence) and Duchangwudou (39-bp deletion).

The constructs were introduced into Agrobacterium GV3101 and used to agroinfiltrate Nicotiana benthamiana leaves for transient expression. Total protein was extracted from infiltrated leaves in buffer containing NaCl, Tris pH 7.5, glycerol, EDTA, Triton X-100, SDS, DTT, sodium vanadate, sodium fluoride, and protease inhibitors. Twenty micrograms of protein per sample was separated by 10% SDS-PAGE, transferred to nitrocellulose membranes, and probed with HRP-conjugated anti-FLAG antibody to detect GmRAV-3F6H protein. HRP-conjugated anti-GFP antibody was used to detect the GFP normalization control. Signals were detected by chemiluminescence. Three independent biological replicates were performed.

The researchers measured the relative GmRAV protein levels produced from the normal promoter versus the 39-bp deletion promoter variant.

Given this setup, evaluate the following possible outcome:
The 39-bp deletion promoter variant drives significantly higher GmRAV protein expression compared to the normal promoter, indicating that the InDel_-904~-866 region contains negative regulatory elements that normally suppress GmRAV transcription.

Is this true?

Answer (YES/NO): YES